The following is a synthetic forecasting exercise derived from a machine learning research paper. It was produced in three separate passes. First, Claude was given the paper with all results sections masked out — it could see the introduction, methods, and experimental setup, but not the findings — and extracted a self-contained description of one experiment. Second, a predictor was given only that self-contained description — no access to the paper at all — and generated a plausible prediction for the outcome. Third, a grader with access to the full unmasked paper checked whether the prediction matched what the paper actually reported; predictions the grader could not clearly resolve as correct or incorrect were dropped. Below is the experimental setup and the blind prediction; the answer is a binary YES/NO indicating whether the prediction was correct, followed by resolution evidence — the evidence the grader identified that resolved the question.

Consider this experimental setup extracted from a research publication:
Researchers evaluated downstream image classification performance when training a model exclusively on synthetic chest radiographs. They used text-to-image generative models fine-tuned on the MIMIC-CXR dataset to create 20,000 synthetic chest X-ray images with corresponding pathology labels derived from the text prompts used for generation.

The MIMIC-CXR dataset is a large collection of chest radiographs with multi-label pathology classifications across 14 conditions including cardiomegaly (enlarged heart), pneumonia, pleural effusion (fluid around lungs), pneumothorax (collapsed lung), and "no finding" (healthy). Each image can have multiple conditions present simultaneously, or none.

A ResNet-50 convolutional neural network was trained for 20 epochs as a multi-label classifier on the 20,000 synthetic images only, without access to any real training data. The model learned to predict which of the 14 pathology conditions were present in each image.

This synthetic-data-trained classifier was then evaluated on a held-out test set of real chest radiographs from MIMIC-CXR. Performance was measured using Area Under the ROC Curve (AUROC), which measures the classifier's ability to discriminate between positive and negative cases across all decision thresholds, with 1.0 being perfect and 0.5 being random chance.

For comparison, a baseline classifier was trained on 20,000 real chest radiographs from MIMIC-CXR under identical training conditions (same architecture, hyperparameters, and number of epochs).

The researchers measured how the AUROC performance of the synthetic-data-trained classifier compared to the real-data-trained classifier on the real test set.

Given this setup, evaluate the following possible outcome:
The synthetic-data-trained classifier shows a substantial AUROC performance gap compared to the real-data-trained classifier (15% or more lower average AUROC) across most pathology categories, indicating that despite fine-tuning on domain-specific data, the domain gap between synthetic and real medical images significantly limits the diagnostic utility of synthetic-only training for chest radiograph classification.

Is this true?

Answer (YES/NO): NO